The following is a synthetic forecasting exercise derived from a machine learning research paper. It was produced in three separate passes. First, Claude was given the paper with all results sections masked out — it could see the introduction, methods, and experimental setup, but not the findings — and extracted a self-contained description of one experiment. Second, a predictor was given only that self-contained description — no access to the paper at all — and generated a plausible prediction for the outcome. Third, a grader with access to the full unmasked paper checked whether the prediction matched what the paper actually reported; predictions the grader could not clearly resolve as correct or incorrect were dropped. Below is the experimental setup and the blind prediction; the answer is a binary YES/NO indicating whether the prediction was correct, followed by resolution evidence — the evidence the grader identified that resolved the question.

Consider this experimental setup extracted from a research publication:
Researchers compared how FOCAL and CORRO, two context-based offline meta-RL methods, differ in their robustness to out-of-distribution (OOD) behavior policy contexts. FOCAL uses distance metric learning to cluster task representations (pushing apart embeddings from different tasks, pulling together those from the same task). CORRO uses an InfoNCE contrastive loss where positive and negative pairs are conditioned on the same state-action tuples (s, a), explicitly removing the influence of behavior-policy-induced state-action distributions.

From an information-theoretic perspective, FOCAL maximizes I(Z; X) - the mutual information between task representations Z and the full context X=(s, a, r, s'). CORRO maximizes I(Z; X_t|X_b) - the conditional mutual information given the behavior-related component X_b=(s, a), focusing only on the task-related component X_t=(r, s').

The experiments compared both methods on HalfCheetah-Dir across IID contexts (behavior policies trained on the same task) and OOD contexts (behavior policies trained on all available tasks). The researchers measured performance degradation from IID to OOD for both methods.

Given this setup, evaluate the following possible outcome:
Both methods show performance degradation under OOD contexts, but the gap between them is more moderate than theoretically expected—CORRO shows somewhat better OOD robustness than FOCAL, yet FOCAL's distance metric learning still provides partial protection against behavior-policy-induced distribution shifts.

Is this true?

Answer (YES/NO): NO